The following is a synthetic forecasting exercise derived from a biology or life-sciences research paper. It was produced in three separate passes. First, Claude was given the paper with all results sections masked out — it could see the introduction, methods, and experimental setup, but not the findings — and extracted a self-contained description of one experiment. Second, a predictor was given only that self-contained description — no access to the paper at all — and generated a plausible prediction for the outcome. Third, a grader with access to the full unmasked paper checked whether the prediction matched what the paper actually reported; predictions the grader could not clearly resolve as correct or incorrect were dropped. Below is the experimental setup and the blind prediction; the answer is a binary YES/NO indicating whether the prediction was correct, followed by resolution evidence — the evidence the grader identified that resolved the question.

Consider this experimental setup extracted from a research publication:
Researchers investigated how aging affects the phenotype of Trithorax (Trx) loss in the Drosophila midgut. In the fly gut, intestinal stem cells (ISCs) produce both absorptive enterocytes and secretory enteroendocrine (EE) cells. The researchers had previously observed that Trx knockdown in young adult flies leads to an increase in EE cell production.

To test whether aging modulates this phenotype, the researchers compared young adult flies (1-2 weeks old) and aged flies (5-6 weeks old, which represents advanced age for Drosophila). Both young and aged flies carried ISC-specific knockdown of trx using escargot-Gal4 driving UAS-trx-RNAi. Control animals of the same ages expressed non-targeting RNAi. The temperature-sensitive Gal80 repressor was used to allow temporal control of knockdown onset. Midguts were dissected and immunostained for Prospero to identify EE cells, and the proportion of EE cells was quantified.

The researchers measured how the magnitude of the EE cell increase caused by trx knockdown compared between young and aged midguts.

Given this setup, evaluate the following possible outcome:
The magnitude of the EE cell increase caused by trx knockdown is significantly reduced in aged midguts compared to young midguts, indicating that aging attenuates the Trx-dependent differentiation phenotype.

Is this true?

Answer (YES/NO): NO